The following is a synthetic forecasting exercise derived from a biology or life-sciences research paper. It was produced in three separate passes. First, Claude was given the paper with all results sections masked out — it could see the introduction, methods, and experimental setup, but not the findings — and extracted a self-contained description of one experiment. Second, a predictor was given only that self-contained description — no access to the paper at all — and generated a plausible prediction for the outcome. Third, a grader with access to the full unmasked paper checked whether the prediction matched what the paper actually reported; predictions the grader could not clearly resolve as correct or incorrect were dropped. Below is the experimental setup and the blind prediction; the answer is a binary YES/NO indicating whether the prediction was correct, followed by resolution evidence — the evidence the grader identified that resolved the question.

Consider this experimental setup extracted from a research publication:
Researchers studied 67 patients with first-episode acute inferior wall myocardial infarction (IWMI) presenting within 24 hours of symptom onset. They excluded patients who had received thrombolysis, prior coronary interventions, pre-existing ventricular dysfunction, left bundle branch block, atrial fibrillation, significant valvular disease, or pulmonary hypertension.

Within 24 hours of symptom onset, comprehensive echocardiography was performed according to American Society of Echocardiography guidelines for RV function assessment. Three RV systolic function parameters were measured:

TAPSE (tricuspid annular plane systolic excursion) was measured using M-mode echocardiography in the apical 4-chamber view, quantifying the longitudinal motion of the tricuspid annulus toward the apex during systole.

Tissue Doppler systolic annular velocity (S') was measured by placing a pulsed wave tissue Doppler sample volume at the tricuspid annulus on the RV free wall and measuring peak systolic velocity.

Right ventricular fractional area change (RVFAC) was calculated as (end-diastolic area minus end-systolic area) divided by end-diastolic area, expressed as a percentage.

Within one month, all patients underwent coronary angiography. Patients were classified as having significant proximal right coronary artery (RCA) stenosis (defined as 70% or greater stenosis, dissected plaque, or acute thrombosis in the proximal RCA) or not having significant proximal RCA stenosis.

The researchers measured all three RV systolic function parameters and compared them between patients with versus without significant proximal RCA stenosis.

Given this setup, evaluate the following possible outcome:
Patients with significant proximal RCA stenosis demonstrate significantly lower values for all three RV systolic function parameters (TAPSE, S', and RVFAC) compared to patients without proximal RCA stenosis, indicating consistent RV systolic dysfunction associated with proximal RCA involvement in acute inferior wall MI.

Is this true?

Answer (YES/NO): YES